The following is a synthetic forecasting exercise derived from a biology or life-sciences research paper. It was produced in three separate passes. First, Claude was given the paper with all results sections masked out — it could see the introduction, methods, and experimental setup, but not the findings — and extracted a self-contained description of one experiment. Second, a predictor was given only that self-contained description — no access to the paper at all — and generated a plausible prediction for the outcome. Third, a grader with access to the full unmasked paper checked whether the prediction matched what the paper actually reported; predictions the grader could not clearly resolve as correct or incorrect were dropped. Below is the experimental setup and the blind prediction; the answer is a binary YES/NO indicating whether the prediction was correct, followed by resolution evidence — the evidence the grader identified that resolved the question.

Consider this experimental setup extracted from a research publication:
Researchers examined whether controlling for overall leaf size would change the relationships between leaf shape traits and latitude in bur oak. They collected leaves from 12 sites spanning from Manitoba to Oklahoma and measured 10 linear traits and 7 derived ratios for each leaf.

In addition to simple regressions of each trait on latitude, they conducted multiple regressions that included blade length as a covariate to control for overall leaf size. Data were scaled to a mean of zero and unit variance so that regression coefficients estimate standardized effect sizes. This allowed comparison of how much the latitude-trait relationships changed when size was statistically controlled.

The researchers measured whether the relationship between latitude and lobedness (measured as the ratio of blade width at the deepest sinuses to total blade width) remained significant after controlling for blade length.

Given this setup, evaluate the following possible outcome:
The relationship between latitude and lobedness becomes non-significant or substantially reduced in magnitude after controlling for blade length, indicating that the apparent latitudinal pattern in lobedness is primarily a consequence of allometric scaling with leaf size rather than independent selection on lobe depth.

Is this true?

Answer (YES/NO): YES